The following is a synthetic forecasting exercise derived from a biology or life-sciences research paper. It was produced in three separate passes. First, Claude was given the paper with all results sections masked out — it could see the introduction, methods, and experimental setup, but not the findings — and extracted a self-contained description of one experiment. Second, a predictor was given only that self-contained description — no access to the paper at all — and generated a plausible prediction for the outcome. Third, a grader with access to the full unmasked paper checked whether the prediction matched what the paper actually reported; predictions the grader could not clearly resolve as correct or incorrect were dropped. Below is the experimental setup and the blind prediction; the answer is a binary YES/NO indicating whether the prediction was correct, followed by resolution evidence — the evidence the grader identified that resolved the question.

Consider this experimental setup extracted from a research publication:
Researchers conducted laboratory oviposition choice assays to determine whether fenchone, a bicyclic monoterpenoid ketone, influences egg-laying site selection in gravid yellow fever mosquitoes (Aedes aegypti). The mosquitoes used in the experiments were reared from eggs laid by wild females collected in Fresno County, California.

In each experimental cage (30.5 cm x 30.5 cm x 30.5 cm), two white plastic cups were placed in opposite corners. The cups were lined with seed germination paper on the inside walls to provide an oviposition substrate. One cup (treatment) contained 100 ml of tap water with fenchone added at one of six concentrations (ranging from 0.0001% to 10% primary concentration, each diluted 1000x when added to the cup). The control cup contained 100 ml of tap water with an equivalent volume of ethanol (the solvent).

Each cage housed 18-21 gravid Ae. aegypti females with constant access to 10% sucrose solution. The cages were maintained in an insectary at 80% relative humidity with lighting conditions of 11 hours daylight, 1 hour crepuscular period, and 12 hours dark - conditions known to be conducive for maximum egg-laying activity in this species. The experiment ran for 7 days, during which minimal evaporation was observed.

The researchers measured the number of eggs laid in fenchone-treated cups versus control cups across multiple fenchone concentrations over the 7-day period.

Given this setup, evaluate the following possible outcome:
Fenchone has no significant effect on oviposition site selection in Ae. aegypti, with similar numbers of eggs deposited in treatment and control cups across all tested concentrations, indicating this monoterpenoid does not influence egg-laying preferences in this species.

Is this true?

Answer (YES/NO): YES